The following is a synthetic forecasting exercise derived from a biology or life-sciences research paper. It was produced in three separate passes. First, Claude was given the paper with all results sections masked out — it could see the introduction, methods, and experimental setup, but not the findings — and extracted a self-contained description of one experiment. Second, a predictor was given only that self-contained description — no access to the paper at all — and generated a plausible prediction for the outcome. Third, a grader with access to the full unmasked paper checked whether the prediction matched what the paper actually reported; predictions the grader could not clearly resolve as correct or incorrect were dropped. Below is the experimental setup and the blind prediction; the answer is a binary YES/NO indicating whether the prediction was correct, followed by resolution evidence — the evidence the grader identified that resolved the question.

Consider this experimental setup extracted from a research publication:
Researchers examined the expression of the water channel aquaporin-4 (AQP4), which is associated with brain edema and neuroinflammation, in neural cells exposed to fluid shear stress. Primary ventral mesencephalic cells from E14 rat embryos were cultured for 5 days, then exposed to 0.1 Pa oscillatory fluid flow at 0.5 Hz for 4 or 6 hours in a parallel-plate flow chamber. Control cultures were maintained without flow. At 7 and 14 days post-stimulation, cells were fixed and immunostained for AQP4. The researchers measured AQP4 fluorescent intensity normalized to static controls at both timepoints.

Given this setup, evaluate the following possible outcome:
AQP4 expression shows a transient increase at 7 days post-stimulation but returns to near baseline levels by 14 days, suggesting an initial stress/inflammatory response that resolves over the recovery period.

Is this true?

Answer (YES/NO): NO